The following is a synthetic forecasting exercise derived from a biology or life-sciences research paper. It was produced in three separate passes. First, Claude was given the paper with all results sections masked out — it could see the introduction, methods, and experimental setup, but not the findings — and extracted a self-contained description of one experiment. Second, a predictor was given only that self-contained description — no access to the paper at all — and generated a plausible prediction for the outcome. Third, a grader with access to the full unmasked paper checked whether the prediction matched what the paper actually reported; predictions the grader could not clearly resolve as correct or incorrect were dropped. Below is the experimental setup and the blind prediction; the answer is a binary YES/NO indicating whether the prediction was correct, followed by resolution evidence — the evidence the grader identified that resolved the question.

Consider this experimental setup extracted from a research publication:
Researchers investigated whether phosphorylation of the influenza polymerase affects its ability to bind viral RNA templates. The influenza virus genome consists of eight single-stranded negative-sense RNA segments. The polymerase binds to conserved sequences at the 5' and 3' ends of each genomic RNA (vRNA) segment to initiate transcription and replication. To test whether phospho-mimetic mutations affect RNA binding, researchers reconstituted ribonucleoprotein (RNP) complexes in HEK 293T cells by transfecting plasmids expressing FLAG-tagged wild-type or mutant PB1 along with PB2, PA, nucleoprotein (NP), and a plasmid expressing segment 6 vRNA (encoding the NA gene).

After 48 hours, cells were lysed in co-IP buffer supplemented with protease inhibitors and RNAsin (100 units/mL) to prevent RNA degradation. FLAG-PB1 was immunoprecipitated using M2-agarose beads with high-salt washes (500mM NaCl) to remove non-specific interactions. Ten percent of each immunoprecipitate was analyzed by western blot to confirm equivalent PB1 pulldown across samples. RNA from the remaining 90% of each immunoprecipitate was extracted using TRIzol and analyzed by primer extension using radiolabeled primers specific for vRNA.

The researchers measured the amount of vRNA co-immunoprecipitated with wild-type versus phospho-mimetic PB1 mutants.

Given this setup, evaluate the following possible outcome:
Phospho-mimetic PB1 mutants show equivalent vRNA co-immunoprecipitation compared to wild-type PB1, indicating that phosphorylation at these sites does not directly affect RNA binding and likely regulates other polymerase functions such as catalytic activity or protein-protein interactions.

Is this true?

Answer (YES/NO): NO